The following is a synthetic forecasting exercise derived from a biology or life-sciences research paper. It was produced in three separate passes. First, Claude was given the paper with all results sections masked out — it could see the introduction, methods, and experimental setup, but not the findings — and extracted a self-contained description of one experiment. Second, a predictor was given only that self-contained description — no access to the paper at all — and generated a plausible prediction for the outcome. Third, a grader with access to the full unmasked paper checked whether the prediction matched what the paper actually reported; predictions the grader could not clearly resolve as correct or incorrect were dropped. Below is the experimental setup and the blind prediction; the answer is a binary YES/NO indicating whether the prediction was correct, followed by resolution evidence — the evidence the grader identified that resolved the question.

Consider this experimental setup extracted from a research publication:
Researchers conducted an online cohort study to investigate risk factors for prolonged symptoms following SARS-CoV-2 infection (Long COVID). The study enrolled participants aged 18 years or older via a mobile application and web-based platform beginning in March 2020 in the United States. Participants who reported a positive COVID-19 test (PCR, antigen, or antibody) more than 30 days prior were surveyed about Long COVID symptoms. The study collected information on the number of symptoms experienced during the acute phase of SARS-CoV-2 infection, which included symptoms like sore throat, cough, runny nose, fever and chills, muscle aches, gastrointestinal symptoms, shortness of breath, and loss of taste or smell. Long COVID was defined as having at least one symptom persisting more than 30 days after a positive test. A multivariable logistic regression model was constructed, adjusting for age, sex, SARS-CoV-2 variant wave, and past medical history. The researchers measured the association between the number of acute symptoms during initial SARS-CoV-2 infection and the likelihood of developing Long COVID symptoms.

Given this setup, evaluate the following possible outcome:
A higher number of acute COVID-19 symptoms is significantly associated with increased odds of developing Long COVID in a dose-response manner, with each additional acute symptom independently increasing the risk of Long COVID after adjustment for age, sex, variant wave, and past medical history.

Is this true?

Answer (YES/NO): YES